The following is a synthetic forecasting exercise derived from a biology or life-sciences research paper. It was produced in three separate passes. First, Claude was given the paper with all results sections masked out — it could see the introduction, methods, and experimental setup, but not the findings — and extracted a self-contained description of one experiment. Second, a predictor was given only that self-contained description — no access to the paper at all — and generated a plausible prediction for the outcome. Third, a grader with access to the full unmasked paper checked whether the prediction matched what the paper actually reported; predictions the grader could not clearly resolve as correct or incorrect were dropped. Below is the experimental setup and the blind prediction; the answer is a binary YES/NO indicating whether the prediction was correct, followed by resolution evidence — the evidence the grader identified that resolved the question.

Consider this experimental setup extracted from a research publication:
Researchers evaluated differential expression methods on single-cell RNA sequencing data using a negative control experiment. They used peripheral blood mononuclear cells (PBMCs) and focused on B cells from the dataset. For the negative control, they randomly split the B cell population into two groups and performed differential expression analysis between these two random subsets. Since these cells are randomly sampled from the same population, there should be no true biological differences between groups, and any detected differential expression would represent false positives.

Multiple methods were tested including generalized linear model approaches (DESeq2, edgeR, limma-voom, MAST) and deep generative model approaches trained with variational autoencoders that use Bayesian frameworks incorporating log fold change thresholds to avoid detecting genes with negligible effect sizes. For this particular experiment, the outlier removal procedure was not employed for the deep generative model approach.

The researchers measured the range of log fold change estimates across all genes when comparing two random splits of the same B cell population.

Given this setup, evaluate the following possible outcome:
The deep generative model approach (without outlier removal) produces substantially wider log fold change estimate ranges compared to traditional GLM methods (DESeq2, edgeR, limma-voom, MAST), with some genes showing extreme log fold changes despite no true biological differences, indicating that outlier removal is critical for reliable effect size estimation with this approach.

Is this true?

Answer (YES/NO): NO